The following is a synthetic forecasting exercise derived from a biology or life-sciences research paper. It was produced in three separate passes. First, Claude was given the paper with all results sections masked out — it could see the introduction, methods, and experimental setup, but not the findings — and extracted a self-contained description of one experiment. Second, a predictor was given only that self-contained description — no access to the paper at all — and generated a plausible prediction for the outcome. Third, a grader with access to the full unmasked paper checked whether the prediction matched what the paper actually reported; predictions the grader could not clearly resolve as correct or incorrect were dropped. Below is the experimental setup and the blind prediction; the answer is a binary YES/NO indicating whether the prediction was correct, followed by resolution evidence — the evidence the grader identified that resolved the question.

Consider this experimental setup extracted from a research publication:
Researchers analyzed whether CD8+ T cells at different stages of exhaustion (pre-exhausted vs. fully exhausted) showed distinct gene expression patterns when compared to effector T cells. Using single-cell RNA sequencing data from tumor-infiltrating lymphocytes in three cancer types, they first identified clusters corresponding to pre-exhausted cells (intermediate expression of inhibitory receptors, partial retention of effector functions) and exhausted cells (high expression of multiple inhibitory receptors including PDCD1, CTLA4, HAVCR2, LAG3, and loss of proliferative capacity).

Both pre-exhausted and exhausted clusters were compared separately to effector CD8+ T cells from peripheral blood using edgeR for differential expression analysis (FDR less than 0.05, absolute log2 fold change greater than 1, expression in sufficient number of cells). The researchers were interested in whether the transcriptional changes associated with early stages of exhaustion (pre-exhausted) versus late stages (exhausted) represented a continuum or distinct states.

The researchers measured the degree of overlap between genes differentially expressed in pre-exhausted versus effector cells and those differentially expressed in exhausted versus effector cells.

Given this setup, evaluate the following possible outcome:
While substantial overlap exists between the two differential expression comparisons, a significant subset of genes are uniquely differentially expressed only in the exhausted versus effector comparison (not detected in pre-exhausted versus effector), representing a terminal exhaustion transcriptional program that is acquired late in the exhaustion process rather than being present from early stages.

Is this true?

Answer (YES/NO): YES